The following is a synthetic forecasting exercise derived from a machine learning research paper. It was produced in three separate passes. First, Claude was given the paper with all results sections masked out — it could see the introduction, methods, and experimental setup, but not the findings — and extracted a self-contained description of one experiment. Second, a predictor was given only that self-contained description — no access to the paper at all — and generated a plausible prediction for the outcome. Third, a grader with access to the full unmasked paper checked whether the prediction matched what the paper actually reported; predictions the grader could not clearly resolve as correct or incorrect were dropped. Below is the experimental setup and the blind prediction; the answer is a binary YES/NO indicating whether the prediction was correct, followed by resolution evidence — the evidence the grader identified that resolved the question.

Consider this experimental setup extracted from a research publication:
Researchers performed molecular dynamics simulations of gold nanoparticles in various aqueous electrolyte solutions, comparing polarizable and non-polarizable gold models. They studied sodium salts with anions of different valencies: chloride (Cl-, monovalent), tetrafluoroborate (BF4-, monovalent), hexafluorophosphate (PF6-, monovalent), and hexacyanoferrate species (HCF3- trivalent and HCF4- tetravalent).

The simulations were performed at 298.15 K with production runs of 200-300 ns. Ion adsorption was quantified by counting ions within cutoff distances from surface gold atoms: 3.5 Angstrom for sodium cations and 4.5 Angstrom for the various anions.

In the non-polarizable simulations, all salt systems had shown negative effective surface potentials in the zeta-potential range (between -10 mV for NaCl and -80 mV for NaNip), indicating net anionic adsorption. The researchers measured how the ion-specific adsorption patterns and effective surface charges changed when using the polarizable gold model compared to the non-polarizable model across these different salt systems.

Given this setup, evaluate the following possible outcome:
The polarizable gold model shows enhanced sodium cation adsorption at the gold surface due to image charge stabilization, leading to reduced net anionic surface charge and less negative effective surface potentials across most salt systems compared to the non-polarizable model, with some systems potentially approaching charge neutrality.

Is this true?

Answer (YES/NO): NO